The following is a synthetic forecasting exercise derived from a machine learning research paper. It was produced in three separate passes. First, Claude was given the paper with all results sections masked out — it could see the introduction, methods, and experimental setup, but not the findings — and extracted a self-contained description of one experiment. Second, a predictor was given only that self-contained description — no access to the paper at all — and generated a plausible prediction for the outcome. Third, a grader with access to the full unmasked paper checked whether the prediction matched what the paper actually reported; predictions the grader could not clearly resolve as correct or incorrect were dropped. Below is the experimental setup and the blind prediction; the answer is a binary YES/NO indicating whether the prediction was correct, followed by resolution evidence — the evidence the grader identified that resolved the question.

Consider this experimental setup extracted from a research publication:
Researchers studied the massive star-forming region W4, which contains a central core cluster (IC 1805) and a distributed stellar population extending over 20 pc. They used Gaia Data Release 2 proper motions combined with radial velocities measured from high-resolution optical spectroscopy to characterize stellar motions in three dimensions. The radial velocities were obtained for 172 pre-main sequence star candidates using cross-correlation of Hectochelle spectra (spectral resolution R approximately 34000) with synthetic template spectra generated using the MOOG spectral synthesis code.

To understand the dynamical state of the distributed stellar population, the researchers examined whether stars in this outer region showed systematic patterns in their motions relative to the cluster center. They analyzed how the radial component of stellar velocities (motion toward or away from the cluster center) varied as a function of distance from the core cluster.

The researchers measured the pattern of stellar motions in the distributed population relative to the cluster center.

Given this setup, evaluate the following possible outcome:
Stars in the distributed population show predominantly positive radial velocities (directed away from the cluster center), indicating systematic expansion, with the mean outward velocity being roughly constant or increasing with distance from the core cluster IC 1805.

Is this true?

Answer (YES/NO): YES